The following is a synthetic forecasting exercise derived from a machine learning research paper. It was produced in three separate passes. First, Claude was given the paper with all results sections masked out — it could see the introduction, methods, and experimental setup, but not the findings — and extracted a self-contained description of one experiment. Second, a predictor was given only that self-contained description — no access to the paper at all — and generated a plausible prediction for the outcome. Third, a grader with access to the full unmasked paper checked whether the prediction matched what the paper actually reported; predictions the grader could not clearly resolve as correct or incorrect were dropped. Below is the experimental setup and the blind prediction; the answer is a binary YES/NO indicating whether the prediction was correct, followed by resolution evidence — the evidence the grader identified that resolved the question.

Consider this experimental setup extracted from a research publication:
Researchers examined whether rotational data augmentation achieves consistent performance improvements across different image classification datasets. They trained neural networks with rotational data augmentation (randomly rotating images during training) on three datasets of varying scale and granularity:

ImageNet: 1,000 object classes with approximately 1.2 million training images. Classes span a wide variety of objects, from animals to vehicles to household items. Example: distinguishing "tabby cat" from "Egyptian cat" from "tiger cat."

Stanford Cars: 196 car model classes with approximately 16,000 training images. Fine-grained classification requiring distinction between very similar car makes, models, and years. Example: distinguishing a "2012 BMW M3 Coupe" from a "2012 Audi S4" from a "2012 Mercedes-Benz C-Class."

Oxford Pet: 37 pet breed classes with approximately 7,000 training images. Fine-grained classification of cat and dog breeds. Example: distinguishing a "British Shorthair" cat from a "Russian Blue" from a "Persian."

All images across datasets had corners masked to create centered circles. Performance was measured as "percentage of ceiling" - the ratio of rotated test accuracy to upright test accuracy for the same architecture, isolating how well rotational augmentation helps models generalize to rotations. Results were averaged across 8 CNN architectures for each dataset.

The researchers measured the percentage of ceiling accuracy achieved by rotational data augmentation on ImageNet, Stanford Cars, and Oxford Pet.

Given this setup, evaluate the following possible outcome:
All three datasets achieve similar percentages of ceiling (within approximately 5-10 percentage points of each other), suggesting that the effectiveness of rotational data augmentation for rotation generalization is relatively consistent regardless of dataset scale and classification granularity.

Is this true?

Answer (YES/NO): NO